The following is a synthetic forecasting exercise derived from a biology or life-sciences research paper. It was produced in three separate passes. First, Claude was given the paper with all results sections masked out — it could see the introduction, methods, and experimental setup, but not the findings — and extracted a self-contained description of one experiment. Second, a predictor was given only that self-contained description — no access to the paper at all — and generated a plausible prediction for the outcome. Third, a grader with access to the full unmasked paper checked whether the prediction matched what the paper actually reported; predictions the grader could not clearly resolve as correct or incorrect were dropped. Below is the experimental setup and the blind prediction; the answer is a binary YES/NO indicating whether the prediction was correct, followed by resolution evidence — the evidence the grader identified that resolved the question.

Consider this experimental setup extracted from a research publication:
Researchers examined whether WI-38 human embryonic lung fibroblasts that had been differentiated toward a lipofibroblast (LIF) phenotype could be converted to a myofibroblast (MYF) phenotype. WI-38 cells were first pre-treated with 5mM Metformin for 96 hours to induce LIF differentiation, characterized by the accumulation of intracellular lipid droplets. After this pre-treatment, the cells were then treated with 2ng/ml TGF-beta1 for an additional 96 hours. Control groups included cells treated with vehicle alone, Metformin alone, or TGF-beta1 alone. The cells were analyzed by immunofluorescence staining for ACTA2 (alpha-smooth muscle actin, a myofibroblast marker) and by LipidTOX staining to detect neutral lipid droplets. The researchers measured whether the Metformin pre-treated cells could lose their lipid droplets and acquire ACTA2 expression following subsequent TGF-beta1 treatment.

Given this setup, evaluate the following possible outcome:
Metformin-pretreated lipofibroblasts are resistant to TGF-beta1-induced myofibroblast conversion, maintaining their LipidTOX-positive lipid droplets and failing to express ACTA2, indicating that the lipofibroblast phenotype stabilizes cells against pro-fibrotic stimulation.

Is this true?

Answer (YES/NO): NO